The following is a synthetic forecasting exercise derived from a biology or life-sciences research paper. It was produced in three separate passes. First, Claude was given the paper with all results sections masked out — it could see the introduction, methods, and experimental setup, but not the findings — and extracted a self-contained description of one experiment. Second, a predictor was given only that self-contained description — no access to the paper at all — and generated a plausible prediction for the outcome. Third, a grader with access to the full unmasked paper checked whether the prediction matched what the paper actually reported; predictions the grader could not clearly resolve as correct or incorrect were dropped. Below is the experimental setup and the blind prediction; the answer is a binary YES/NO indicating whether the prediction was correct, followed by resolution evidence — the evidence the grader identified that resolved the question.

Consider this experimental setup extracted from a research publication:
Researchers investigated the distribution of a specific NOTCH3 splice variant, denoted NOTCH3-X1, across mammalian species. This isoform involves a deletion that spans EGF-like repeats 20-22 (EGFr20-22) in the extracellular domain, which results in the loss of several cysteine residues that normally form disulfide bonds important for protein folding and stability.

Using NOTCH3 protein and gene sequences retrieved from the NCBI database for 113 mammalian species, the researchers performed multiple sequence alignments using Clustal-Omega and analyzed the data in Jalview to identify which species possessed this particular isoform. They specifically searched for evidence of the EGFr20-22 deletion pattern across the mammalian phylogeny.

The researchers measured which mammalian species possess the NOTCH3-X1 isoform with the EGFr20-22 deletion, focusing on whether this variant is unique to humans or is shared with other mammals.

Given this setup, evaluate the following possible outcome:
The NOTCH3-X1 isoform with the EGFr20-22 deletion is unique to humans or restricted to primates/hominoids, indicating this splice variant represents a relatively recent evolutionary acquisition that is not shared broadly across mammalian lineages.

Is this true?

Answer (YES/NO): NO